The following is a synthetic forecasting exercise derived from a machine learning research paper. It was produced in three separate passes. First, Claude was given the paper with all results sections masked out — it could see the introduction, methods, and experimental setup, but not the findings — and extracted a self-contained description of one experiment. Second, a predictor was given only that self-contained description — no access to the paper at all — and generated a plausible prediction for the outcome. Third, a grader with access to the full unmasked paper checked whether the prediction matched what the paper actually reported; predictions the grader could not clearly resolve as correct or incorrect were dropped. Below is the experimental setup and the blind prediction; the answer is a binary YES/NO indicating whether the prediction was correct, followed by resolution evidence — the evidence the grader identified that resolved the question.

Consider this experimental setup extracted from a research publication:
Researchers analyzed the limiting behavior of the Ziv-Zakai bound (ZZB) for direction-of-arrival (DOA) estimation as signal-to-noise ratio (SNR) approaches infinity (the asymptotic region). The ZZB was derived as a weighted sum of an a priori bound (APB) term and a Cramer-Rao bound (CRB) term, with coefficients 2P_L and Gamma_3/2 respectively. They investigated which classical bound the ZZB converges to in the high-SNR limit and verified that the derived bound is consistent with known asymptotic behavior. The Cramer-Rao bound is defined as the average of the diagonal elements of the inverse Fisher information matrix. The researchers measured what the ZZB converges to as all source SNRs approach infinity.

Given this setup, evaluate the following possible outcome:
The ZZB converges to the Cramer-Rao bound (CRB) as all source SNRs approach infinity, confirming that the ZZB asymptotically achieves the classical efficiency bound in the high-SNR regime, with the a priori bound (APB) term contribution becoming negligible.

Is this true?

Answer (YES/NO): YES